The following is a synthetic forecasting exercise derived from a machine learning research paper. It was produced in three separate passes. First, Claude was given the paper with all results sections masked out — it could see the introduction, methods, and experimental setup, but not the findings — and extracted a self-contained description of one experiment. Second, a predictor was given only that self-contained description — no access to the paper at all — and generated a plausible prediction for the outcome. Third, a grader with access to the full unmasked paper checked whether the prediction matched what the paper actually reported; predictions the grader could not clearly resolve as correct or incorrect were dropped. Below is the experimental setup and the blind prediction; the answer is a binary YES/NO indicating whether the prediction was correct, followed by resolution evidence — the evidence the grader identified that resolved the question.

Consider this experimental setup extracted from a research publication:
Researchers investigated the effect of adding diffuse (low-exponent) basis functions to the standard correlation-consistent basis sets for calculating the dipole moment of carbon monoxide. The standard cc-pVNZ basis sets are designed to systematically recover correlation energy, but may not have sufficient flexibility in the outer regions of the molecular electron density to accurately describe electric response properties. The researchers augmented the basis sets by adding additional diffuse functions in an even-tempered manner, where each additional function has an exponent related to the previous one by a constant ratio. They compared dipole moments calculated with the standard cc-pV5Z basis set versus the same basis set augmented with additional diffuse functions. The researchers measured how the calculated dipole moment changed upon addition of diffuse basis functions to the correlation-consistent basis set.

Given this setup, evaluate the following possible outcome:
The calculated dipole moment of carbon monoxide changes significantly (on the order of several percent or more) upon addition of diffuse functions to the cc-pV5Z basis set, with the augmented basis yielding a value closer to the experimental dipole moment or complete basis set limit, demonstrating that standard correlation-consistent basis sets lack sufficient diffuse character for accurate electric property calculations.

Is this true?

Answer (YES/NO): NO